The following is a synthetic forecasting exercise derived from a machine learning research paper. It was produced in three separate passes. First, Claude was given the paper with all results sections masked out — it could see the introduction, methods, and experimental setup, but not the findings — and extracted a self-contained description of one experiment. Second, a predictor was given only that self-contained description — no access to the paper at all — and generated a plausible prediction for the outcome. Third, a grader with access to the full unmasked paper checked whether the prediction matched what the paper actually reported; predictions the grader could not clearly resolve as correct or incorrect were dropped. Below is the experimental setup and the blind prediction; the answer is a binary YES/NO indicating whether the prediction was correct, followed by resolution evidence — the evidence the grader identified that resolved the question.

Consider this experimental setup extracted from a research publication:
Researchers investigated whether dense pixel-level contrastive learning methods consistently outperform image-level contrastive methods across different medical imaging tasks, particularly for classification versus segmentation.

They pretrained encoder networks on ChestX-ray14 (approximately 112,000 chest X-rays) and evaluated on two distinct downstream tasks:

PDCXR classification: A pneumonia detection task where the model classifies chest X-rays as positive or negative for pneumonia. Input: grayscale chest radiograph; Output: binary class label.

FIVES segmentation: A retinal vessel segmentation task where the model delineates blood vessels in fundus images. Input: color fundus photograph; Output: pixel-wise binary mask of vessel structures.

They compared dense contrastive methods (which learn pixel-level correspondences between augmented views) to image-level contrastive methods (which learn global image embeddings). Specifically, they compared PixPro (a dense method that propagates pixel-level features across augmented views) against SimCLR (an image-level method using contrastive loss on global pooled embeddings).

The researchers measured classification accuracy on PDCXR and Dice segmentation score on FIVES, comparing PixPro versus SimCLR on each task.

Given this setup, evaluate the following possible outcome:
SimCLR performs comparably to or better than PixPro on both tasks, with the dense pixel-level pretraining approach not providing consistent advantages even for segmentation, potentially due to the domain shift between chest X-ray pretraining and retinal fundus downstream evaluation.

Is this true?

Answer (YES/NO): YES